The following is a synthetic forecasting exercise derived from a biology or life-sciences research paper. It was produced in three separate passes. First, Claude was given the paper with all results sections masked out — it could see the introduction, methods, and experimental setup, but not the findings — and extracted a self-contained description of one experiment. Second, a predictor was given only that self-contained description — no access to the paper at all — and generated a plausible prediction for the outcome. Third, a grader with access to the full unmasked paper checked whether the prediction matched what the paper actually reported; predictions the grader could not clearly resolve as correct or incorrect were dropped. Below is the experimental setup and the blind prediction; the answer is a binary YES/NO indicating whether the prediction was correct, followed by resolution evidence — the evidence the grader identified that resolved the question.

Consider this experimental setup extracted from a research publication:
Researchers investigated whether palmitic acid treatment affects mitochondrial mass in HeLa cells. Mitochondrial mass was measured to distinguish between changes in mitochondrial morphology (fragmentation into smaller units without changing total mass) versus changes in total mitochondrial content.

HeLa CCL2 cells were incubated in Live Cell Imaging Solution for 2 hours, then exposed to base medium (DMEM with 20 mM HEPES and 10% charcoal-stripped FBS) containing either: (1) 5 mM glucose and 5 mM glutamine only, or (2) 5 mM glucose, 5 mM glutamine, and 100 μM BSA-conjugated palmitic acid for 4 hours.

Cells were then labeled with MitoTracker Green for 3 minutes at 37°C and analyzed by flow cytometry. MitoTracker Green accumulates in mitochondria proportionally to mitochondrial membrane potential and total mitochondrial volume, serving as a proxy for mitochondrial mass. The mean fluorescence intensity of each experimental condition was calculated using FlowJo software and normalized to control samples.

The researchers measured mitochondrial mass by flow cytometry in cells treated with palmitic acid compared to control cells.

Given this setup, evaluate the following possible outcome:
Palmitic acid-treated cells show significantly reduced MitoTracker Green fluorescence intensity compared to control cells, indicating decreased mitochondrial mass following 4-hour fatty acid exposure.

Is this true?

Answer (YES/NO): NO